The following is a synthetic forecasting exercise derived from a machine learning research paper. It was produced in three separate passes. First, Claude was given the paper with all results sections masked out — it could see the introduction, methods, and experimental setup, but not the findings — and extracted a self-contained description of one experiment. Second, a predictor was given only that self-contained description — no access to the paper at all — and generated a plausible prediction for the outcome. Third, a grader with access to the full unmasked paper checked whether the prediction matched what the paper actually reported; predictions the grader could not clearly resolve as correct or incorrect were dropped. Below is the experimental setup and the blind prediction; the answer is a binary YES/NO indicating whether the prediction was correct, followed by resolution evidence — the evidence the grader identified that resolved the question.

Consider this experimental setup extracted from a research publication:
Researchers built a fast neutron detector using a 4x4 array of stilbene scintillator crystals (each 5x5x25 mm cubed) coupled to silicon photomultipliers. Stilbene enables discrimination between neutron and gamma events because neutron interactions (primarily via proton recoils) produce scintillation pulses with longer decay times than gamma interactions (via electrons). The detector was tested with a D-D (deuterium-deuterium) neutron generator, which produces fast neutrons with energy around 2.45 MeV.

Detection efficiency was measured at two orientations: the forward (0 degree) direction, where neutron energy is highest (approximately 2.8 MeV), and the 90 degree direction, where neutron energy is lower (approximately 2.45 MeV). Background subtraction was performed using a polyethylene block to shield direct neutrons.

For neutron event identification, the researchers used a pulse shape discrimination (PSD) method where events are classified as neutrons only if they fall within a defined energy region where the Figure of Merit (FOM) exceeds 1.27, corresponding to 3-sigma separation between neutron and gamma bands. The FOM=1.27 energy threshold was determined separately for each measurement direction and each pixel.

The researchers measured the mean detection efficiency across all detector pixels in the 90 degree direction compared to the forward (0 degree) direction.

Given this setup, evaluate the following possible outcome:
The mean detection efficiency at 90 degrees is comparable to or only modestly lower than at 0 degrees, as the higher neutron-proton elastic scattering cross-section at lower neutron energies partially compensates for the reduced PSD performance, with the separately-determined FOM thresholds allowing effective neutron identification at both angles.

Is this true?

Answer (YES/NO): NO